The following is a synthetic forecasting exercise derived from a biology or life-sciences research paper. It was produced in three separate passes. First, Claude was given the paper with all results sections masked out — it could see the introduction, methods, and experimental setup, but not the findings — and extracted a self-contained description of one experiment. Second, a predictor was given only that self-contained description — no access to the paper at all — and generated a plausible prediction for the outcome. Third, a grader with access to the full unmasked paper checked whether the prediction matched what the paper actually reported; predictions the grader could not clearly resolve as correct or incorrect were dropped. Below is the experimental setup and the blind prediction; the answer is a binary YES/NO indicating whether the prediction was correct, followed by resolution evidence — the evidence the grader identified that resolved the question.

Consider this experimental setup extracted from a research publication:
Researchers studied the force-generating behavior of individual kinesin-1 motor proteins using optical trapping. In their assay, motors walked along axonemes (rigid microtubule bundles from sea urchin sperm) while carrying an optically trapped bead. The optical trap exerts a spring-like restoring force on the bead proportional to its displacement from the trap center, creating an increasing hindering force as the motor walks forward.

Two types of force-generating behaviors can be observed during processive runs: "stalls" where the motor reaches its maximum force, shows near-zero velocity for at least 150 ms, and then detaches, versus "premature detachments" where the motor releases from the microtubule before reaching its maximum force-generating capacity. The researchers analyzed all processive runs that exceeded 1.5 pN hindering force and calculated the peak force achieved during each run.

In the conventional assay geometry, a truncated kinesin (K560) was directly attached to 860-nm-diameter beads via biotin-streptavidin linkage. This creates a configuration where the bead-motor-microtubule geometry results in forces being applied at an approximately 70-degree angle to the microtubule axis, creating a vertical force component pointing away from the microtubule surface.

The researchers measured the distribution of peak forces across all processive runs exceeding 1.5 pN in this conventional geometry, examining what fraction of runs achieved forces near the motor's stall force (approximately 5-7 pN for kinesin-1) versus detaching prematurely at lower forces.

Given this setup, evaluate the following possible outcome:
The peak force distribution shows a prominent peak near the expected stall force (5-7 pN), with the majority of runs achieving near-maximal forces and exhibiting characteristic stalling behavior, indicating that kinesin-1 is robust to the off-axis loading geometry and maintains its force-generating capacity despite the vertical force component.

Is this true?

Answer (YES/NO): NO